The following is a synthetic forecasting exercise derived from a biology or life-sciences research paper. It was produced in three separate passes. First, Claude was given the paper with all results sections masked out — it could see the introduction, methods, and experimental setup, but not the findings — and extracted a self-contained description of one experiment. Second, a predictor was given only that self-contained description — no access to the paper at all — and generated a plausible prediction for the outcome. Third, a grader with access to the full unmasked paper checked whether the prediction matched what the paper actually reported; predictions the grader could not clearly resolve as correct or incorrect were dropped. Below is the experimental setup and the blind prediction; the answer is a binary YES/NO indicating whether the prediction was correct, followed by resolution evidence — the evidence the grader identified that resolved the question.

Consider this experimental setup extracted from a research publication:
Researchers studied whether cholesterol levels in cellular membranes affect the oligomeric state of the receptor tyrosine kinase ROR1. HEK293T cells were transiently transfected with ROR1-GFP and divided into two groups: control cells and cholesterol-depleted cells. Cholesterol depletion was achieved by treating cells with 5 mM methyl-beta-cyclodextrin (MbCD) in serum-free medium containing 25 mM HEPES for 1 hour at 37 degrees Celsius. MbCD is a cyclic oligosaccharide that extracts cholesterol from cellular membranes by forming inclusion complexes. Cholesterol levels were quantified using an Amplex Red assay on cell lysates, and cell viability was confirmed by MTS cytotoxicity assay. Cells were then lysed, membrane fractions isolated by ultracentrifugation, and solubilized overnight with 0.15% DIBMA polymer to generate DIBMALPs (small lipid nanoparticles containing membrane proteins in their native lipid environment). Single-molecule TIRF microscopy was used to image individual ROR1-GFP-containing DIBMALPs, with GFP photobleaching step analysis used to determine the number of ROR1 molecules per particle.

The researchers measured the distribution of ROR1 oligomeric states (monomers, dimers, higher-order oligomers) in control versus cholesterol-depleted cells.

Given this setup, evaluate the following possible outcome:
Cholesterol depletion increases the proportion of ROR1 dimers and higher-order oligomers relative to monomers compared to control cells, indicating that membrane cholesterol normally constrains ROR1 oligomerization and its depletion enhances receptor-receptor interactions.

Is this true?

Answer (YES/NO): NO